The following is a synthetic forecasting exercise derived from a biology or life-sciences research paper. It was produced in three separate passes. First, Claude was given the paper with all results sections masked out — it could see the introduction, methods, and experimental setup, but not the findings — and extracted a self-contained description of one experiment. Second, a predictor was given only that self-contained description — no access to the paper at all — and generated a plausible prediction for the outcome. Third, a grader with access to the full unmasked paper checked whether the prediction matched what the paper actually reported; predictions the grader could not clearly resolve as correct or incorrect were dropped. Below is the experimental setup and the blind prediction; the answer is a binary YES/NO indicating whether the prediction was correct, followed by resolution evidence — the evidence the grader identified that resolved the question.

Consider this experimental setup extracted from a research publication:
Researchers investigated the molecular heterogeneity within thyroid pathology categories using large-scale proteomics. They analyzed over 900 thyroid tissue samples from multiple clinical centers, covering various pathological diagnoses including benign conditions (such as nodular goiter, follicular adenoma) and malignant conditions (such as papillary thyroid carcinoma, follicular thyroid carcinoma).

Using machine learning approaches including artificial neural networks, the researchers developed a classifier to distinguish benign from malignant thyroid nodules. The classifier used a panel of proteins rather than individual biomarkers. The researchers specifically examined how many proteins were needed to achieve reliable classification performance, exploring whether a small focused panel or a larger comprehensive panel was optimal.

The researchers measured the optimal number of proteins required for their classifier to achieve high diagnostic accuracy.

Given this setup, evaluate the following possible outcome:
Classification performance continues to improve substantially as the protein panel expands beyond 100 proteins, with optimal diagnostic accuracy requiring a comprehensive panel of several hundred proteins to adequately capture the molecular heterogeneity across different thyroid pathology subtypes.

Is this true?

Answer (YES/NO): NO